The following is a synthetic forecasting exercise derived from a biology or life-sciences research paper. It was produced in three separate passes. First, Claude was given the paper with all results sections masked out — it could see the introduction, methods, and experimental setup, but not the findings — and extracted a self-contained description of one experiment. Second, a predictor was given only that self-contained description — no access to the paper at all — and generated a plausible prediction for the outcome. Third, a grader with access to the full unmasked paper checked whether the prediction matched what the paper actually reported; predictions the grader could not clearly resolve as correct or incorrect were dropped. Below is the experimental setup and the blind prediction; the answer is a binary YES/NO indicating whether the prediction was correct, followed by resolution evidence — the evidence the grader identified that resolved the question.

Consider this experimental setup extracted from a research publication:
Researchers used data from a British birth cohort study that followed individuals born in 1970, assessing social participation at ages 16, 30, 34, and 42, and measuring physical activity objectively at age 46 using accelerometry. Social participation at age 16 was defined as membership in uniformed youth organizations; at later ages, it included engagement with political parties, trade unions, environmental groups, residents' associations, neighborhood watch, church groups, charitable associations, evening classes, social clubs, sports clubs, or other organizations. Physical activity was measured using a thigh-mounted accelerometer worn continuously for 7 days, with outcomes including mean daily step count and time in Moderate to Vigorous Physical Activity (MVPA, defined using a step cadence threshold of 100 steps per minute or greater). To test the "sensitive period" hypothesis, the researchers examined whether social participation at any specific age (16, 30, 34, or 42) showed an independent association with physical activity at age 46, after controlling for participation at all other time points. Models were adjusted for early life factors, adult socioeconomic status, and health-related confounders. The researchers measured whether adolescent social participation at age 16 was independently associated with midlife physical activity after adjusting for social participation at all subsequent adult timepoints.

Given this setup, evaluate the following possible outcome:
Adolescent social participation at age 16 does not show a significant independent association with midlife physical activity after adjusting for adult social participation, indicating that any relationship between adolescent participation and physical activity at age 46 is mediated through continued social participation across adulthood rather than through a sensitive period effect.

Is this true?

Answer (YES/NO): YES